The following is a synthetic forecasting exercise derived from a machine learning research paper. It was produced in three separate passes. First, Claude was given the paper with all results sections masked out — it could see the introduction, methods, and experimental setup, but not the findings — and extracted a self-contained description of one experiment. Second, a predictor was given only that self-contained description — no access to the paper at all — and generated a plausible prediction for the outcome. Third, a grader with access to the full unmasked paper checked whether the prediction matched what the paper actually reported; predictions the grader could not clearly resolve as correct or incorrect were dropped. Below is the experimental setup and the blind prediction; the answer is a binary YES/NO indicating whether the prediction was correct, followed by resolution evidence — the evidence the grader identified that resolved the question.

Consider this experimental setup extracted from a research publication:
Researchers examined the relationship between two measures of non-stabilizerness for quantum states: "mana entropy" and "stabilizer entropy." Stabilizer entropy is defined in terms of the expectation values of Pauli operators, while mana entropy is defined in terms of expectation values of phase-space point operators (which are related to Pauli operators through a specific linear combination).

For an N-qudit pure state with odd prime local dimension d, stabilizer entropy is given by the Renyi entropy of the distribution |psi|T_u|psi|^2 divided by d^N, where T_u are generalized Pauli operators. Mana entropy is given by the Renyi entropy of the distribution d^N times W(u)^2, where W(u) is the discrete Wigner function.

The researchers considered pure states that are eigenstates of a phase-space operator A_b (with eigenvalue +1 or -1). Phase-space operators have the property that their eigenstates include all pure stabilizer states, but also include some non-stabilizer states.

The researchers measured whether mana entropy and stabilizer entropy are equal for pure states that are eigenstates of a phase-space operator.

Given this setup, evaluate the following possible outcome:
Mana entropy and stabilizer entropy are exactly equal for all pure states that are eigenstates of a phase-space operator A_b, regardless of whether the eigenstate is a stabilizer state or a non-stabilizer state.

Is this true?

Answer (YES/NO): YES